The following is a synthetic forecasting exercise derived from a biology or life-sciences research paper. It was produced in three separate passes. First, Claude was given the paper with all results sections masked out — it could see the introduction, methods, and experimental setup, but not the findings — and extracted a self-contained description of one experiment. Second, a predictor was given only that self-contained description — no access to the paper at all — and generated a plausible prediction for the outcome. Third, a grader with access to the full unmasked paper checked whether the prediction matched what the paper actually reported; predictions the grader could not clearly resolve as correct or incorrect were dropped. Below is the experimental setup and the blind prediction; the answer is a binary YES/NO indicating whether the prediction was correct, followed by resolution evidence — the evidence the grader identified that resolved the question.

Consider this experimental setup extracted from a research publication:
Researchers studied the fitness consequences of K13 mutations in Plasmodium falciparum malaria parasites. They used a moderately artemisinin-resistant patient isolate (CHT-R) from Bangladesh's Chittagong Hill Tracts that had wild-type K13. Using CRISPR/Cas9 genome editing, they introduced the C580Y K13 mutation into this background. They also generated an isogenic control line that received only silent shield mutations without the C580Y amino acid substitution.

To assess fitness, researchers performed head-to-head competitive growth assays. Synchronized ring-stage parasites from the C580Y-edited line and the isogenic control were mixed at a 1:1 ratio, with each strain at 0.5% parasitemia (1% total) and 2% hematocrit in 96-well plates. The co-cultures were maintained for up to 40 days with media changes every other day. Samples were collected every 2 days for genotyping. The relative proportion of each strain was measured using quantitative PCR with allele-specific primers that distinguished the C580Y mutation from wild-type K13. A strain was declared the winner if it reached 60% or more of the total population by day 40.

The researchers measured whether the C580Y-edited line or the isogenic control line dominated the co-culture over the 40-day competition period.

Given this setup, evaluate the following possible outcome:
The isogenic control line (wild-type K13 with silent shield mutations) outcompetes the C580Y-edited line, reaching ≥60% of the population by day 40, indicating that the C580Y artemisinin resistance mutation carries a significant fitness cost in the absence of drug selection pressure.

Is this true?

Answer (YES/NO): NO